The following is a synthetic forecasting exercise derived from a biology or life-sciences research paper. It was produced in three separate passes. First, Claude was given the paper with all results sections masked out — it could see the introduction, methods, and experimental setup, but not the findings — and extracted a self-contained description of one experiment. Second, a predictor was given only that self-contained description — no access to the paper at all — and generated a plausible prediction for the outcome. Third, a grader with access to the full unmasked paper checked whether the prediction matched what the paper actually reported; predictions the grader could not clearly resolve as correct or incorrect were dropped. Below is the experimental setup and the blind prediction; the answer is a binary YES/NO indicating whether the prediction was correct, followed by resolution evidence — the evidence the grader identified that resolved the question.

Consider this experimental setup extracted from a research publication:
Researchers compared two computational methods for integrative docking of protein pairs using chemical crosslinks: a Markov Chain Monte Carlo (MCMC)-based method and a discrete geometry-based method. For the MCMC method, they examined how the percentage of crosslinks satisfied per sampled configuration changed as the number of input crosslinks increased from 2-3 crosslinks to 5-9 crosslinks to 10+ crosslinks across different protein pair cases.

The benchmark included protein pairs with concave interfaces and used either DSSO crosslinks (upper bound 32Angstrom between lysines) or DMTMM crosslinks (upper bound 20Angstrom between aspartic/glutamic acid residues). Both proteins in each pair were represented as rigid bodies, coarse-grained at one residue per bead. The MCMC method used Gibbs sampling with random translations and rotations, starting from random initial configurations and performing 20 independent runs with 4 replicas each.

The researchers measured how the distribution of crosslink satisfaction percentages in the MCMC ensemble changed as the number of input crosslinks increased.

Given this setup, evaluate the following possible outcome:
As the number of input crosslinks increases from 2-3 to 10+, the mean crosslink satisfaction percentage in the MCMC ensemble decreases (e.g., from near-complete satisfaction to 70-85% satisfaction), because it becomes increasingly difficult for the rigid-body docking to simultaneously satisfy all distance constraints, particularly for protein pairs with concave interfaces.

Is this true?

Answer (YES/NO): NO